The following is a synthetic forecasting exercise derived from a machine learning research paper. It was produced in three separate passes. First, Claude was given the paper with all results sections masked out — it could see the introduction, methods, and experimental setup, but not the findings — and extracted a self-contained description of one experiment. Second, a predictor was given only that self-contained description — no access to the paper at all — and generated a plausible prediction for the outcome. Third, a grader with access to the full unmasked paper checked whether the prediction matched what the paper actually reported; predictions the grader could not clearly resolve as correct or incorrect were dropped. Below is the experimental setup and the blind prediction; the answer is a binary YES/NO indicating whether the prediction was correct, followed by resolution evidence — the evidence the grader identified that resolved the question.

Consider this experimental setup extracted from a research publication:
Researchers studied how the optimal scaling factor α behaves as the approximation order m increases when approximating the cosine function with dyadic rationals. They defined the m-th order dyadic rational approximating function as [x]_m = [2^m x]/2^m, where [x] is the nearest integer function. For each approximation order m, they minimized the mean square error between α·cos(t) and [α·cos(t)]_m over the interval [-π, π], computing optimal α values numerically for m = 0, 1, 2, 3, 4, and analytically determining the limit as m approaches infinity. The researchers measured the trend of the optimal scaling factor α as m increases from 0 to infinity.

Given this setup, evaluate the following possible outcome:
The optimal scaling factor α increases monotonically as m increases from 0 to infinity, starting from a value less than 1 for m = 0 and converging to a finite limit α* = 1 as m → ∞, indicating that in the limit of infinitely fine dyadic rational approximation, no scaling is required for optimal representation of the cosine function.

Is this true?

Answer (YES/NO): NO